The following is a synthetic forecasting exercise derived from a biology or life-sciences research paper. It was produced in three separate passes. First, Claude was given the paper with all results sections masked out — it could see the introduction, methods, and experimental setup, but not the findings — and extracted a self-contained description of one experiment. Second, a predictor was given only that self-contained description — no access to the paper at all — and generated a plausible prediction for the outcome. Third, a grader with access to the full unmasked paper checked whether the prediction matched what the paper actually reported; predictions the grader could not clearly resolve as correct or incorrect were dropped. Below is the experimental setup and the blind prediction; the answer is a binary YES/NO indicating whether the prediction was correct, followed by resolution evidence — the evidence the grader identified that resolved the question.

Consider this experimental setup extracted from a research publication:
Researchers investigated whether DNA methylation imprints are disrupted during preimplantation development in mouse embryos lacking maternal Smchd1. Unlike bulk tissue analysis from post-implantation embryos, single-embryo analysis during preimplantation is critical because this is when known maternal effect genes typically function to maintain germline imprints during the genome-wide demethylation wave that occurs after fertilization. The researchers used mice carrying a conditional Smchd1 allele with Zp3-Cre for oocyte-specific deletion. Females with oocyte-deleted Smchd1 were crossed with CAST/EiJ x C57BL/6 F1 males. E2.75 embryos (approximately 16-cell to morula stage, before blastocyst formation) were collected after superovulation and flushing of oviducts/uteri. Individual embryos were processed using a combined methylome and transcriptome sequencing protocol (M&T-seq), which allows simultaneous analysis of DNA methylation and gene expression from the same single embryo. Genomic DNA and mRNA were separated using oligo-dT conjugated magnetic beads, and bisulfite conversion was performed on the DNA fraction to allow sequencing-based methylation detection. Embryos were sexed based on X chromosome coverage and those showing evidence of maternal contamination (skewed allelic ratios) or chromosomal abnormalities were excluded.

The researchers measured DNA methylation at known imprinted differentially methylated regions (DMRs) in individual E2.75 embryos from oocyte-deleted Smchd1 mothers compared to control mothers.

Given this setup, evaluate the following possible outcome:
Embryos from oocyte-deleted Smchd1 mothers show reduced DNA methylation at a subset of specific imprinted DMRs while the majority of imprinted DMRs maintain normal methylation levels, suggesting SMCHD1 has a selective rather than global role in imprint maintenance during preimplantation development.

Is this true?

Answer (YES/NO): NO